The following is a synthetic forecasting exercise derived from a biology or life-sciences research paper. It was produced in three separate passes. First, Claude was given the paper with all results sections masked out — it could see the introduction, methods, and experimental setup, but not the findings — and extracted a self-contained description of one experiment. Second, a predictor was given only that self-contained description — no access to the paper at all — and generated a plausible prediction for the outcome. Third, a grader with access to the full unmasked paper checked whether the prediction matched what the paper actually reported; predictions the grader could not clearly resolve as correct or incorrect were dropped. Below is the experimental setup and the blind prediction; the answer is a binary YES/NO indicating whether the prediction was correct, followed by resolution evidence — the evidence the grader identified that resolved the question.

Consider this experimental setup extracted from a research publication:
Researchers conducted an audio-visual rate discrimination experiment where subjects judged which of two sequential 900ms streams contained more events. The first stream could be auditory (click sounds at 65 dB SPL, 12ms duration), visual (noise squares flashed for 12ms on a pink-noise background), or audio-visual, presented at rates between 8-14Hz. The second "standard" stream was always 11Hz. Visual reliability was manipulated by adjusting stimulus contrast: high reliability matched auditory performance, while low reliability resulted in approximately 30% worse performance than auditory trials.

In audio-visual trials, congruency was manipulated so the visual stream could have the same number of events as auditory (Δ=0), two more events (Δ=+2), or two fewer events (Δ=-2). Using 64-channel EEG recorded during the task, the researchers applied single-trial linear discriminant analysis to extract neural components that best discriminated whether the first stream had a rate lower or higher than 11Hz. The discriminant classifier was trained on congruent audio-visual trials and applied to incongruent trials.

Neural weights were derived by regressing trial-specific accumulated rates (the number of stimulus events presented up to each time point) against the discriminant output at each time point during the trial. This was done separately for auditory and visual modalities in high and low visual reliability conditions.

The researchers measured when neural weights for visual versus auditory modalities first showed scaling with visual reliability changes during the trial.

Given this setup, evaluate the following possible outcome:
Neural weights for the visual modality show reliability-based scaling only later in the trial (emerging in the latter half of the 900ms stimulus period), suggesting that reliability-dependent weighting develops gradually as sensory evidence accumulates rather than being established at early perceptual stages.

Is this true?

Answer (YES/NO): NO